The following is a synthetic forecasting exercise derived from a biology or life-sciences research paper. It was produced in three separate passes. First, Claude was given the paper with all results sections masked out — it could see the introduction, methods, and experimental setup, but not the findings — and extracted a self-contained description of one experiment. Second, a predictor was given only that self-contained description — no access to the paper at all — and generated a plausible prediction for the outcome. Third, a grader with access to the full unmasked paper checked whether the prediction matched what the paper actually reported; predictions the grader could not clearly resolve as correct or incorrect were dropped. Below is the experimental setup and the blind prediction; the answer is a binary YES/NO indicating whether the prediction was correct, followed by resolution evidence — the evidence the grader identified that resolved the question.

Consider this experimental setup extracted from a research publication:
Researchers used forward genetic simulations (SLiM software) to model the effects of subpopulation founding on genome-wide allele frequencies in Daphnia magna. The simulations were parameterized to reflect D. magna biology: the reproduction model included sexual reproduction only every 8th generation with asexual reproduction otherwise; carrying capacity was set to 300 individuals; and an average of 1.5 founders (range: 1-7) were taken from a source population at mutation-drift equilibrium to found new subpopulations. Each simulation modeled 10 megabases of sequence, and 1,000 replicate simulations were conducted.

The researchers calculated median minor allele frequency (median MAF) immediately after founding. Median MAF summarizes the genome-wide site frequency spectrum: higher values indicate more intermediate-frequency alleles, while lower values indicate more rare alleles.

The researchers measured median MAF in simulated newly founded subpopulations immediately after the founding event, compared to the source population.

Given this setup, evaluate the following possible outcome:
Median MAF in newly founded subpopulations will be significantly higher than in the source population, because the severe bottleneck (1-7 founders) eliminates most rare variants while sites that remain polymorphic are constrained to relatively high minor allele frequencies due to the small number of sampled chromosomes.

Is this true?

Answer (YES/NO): YES